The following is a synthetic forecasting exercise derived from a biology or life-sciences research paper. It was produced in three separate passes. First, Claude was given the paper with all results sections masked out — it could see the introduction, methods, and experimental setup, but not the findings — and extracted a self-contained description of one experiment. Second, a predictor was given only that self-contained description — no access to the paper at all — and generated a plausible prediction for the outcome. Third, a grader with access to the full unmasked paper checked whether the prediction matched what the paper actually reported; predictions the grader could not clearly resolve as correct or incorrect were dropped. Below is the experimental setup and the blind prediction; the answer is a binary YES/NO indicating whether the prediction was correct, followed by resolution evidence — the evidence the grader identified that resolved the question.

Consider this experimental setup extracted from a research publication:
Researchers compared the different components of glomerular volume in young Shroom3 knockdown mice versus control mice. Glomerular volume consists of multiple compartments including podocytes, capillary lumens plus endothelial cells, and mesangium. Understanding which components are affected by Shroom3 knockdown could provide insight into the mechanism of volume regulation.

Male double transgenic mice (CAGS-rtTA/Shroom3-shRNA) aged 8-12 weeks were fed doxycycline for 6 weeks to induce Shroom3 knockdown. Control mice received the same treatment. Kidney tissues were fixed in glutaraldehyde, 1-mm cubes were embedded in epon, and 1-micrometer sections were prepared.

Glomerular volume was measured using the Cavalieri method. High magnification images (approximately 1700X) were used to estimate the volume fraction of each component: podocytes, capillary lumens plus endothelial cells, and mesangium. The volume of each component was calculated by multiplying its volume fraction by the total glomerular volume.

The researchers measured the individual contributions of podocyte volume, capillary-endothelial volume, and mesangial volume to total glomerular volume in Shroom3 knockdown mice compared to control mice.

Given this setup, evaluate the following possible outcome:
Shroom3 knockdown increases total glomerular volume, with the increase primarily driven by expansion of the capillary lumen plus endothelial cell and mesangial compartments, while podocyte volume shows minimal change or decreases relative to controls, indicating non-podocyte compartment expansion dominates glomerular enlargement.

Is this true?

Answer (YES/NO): NO